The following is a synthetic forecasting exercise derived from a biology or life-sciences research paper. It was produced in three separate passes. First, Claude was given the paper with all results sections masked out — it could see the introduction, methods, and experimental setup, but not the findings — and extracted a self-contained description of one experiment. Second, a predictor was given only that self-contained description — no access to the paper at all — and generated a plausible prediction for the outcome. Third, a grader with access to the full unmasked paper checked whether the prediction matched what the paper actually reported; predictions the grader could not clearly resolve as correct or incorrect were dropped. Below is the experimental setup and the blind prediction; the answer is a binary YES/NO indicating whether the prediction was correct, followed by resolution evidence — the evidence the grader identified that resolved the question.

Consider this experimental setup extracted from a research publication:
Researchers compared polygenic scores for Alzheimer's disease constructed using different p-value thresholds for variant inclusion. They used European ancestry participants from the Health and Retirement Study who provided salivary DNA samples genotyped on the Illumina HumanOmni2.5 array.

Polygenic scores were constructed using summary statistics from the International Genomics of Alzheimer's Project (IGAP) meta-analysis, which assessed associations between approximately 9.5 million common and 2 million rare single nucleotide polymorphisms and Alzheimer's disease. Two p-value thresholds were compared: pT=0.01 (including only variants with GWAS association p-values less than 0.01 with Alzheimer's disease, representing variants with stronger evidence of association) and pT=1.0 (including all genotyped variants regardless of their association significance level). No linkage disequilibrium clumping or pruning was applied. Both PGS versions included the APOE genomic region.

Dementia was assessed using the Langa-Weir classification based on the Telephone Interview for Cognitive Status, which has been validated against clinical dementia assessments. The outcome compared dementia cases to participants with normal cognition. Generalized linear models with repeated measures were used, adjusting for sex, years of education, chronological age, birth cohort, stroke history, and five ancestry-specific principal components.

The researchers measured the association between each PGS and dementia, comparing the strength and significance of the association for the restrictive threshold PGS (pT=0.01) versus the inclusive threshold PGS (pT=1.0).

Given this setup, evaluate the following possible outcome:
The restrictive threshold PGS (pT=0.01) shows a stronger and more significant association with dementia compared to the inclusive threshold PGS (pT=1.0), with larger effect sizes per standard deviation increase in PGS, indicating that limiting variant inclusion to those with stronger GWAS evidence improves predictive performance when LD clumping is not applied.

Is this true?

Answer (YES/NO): YES